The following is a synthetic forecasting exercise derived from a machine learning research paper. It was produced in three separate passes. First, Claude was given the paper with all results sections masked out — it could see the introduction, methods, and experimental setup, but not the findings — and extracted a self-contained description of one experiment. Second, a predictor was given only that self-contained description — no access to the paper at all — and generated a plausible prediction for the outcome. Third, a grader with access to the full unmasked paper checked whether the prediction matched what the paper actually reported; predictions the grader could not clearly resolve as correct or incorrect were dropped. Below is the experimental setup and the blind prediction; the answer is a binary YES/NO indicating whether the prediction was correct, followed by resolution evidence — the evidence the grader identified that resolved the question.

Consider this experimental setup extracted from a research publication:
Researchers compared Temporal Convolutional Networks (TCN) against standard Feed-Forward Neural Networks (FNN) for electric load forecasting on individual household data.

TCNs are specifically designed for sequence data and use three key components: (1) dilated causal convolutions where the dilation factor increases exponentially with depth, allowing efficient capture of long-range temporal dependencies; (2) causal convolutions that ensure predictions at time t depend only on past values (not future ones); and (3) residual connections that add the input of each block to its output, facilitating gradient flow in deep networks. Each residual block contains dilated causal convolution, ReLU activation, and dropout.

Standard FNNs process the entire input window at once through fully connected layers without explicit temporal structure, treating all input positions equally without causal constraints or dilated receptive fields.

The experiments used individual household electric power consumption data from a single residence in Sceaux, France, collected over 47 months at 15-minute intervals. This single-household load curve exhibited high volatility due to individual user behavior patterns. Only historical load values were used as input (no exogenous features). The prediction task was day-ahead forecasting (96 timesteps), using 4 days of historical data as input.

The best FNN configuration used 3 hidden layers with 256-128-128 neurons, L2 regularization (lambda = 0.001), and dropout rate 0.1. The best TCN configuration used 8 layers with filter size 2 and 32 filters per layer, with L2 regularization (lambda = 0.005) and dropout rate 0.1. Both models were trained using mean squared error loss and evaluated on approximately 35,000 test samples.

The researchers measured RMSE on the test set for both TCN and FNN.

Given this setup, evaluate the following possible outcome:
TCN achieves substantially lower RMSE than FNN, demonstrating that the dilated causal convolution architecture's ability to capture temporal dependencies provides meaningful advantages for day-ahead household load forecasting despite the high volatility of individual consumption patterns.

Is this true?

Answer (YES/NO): NO